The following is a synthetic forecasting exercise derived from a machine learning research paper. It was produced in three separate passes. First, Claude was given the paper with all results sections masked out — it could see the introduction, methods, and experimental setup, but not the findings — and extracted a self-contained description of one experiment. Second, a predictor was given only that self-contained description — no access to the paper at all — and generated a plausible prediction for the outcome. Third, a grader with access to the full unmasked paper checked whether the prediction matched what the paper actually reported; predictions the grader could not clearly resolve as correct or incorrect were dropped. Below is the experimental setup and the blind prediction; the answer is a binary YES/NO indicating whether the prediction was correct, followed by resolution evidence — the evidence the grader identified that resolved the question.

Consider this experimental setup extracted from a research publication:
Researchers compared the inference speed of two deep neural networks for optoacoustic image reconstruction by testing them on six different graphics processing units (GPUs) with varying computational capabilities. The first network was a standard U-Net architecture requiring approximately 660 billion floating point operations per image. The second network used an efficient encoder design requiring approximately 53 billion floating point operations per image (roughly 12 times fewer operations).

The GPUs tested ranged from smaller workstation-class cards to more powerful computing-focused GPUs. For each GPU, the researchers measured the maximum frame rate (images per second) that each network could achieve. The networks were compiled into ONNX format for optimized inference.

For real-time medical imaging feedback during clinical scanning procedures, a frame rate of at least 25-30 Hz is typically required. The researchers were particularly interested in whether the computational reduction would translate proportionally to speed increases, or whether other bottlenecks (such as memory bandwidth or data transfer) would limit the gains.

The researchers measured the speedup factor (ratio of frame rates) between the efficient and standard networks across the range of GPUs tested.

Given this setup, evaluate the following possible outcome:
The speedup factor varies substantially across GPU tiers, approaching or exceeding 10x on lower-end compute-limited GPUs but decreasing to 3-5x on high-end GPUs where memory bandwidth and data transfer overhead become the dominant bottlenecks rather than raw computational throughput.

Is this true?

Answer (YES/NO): NO